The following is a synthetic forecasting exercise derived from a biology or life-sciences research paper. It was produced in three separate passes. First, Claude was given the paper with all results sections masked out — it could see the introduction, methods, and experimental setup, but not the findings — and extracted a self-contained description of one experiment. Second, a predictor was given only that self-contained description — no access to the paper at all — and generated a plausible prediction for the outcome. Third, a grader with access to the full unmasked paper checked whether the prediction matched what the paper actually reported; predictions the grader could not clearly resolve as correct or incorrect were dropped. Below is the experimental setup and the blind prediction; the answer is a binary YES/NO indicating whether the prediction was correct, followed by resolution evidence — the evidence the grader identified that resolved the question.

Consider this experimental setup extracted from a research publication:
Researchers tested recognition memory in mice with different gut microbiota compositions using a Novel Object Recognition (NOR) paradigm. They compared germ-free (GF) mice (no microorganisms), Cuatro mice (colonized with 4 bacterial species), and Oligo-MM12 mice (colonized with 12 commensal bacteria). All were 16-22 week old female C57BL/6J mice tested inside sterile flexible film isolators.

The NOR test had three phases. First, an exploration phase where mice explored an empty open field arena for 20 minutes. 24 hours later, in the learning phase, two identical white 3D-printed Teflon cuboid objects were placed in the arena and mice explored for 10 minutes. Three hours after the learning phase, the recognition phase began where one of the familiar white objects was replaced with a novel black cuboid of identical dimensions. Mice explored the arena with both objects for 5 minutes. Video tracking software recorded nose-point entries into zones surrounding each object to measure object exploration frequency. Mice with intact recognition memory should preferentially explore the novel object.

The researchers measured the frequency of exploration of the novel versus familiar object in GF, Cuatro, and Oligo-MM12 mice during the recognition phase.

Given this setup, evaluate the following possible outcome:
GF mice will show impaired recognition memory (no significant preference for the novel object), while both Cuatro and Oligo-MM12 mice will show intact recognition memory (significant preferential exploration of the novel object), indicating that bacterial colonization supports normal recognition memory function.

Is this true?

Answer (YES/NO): NO